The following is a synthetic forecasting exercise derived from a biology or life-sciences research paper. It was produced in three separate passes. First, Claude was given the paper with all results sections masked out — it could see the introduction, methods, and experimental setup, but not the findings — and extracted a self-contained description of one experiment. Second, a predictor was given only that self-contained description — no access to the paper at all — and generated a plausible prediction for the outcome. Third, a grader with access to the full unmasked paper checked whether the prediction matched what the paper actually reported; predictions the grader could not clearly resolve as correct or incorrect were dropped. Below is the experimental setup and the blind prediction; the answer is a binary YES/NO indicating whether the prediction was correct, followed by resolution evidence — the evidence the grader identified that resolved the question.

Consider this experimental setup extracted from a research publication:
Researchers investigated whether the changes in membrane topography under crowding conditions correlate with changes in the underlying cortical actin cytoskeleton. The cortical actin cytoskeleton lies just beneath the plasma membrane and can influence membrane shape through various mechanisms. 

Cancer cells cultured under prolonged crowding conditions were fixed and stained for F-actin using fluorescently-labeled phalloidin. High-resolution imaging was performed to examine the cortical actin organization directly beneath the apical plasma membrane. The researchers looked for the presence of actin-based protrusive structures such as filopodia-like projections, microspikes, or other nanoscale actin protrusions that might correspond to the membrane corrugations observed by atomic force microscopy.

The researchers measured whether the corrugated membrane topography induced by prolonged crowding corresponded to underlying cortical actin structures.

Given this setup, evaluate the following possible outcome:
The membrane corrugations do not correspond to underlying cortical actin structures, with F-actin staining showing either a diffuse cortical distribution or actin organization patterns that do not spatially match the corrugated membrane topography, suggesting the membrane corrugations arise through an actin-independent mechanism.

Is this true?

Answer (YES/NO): NO